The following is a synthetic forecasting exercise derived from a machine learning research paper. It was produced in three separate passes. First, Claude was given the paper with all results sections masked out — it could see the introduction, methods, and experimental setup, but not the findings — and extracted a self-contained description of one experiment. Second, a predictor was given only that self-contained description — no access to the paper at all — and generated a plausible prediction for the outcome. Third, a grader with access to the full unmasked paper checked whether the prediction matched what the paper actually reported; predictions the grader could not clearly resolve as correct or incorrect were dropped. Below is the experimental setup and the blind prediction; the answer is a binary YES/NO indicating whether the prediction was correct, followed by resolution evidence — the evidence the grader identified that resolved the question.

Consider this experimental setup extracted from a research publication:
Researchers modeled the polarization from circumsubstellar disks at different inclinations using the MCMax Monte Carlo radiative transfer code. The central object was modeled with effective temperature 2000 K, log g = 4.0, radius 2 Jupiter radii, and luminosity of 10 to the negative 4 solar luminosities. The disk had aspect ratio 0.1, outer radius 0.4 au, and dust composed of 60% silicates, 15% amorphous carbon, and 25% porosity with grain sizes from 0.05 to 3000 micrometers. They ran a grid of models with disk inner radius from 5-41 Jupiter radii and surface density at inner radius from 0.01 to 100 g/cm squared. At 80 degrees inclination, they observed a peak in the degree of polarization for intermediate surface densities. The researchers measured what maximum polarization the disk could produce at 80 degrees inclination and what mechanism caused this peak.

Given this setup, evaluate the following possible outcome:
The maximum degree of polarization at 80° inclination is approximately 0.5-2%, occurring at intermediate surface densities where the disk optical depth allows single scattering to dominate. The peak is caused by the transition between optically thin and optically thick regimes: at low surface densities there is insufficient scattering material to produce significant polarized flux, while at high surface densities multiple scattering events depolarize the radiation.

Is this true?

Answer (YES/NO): NO